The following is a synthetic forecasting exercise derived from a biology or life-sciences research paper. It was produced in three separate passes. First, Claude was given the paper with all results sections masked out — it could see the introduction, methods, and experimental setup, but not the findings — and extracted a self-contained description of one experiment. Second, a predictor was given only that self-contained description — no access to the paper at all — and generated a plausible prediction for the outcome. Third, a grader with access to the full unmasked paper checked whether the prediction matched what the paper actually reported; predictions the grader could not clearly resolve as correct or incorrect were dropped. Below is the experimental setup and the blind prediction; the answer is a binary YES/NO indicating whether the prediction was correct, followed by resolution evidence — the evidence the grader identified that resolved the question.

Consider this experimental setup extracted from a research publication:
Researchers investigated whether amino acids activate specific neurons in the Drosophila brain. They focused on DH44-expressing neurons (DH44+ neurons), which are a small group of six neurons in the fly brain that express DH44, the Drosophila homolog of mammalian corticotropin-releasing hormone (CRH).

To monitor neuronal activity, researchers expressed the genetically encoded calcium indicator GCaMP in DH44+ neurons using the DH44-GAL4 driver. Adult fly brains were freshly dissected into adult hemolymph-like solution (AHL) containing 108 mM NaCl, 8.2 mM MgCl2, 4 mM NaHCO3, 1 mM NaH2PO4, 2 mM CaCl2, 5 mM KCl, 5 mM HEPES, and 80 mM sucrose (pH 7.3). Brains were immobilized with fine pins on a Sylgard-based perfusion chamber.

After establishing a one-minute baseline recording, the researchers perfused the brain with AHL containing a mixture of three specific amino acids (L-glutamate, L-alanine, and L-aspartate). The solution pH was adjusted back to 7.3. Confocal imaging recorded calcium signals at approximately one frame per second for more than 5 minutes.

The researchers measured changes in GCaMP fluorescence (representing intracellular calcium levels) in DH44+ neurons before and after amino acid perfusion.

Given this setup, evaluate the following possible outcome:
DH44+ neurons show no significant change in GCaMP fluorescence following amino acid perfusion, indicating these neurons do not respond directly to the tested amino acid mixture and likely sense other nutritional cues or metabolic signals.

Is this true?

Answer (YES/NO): NO